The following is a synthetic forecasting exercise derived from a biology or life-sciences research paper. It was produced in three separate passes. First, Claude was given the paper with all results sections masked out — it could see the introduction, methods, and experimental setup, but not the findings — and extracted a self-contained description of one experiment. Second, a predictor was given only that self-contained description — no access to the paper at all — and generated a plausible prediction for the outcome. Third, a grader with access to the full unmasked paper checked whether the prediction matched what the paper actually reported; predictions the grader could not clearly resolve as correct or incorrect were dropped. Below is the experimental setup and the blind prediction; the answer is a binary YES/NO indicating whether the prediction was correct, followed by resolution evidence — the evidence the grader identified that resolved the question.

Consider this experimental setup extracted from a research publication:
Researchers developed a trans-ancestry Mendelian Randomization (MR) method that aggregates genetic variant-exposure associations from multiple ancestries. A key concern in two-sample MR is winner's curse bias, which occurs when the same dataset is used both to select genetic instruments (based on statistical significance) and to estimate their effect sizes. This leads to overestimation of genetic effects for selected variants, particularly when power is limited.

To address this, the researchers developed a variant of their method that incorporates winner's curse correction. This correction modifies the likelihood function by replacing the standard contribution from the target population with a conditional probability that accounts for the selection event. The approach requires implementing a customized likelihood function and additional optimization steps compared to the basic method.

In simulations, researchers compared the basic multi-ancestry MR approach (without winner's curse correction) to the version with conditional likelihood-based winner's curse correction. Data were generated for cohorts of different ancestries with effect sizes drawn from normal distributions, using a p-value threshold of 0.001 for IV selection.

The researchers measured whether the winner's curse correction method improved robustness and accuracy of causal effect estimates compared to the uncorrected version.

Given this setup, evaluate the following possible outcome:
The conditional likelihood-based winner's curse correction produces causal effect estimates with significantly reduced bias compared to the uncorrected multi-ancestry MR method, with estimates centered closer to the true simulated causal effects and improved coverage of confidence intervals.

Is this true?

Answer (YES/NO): NO